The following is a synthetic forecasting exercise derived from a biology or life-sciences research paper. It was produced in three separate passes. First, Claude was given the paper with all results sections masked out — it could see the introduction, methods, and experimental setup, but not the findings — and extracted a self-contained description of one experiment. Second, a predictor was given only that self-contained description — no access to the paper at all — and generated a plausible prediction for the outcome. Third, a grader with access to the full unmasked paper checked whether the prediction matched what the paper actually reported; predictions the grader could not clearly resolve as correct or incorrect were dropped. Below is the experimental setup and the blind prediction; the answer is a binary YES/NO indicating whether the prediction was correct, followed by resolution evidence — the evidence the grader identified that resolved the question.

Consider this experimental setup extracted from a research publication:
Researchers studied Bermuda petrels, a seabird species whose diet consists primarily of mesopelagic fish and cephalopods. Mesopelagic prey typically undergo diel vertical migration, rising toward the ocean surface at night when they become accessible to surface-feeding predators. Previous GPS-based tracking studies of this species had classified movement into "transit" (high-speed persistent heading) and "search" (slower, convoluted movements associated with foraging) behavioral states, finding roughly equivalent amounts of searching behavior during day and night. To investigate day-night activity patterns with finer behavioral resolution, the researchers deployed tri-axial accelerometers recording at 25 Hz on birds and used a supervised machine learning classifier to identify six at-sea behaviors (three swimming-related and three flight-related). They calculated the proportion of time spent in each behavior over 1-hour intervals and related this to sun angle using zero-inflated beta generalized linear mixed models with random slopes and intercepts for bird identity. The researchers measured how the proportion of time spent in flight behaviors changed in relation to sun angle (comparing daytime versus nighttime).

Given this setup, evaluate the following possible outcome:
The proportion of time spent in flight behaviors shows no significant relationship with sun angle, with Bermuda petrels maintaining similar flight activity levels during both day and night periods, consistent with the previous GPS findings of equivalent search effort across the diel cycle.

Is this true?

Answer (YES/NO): NO